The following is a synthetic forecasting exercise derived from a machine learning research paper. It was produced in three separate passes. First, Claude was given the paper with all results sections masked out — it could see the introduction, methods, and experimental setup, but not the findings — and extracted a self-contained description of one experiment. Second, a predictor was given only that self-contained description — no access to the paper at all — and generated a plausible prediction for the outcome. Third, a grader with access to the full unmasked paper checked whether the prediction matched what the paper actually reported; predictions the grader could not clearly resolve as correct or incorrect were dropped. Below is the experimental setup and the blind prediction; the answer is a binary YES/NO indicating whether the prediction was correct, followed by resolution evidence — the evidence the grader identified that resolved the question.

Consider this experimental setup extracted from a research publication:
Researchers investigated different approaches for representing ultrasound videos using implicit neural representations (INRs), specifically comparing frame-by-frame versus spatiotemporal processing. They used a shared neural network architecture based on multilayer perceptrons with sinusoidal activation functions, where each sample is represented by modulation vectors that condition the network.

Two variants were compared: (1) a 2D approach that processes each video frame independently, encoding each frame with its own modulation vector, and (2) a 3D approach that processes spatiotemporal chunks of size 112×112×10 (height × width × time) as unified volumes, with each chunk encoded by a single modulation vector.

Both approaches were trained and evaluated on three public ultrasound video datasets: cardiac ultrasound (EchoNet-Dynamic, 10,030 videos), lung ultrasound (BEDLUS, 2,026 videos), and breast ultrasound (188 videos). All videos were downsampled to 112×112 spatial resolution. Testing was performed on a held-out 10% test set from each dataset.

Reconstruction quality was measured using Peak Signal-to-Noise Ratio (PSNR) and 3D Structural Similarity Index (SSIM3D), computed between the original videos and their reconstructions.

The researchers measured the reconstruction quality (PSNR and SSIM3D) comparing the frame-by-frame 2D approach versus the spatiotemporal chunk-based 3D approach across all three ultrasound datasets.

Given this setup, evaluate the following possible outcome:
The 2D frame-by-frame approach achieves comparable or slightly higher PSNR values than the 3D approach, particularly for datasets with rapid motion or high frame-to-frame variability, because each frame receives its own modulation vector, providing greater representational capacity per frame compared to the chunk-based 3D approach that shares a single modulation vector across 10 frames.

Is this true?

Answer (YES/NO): NO